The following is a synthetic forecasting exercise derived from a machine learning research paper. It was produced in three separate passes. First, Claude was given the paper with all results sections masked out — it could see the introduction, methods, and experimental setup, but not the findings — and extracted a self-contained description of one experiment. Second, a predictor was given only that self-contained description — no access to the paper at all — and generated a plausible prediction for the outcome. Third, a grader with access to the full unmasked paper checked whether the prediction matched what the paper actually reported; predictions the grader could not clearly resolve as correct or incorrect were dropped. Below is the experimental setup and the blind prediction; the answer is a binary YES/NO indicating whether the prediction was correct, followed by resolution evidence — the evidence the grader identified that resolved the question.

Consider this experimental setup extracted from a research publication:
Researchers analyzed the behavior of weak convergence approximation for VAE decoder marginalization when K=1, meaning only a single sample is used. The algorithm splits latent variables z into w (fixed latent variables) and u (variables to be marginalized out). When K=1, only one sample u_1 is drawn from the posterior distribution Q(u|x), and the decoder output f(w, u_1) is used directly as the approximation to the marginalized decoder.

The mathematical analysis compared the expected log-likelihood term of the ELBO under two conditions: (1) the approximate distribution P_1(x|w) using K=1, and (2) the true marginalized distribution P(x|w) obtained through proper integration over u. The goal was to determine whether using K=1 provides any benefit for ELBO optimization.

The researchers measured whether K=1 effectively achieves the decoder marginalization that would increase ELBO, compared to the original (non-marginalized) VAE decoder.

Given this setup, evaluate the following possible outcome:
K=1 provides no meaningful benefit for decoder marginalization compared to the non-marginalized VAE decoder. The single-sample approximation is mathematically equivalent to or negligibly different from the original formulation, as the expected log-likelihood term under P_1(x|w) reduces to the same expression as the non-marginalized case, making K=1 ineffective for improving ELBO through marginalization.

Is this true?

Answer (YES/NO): YES